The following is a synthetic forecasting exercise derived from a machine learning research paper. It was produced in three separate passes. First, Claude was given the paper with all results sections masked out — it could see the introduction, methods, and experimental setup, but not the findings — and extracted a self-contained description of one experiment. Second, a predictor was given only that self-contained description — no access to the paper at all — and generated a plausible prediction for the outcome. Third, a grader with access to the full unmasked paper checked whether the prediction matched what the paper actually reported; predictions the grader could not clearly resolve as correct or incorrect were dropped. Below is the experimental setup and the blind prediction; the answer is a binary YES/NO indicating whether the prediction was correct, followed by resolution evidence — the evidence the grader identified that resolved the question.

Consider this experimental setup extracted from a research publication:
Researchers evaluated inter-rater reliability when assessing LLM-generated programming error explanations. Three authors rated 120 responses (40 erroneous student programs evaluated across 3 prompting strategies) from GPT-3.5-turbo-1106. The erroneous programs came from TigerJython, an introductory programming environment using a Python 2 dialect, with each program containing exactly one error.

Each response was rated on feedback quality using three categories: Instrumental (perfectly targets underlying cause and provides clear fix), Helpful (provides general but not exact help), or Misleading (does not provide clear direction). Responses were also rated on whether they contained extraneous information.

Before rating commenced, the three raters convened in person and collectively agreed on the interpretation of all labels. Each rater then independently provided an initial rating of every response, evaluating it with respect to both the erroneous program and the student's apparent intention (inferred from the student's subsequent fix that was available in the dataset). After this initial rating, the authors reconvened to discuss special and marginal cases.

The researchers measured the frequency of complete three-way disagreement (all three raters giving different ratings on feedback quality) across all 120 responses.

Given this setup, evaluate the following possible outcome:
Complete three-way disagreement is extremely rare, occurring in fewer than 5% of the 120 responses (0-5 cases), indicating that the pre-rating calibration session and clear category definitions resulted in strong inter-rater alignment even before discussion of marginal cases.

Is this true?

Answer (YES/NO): YES